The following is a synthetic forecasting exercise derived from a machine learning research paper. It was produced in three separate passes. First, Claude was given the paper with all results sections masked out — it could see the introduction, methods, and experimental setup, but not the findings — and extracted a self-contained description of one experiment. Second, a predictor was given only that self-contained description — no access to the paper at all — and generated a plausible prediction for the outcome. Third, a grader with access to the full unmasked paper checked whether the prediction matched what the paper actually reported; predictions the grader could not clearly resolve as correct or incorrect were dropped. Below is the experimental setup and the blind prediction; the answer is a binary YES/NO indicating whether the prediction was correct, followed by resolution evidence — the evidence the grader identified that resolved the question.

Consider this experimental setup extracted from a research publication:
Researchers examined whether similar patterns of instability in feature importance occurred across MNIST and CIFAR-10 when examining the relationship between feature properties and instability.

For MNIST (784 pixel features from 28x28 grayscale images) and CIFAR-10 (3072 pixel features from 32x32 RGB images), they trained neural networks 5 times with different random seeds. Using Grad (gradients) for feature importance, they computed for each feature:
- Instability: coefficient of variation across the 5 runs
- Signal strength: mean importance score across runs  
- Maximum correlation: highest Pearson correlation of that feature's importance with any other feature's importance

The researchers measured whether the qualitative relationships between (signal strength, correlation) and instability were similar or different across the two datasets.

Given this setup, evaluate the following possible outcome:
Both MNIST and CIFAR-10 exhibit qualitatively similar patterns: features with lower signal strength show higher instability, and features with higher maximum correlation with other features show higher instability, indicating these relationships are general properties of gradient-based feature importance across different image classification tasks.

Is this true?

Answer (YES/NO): YES